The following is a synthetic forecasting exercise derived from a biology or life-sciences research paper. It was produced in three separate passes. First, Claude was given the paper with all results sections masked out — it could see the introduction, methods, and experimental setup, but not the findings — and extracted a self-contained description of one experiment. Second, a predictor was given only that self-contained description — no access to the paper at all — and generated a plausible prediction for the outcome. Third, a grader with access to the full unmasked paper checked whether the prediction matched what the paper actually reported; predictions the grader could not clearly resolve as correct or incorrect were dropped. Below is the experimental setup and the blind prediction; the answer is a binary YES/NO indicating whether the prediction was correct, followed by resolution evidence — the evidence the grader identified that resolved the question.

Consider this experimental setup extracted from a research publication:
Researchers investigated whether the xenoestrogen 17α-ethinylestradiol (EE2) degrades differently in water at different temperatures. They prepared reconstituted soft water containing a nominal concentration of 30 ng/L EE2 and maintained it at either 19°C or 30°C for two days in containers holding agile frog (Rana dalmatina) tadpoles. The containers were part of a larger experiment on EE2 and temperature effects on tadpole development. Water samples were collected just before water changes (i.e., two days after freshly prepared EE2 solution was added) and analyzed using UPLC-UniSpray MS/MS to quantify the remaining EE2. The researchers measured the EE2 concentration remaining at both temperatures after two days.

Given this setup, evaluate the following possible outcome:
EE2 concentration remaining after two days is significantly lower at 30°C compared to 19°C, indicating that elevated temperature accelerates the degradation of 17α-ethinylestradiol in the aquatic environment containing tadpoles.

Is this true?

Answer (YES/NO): YES